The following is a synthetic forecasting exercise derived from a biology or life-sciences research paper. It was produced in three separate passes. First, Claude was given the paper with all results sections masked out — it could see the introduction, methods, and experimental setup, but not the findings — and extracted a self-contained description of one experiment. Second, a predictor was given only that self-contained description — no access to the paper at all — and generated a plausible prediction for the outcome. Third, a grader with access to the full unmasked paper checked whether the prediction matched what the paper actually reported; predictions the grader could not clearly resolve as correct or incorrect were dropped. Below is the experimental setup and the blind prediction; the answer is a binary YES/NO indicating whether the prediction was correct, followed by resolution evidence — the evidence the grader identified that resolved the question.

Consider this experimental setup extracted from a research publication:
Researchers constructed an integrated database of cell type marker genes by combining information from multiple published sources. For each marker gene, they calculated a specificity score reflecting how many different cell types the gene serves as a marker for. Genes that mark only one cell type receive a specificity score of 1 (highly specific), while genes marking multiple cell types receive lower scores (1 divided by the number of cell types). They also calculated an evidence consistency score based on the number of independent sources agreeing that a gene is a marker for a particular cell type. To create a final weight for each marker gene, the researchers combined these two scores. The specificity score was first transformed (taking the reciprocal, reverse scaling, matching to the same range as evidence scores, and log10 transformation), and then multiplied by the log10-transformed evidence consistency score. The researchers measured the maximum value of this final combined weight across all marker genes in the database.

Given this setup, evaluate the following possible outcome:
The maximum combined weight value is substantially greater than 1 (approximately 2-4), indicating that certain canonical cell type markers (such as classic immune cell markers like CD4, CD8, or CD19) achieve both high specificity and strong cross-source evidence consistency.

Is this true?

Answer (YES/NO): NO